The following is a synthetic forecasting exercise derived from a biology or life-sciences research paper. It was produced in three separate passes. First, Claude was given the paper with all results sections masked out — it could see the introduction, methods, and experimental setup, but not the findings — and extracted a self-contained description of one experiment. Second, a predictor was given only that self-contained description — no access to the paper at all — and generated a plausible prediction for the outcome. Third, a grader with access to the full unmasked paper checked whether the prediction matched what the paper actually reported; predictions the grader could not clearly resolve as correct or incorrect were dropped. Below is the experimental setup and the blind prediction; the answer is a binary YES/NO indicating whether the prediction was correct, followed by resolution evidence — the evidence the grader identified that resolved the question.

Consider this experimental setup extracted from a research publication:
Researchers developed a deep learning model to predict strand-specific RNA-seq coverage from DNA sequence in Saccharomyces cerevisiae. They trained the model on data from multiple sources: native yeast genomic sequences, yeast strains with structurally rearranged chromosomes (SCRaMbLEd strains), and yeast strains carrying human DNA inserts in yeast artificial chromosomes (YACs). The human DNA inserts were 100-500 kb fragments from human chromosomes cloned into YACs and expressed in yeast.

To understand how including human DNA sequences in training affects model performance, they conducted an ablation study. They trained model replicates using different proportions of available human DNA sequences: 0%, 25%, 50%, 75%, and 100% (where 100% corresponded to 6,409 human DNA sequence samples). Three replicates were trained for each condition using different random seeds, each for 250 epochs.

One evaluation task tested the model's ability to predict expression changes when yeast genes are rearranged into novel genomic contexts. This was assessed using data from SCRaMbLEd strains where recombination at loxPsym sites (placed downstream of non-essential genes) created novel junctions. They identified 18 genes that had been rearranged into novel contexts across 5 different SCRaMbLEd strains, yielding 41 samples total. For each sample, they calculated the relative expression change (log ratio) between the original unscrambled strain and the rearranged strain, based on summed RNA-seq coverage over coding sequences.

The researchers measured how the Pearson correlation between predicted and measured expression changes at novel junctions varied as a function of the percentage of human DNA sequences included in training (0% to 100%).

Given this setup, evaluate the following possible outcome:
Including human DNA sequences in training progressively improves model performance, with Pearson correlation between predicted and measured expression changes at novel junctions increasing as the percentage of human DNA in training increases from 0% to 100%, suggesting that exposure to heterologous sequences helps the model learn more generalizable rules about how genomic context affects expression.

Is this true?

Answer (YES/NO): NO